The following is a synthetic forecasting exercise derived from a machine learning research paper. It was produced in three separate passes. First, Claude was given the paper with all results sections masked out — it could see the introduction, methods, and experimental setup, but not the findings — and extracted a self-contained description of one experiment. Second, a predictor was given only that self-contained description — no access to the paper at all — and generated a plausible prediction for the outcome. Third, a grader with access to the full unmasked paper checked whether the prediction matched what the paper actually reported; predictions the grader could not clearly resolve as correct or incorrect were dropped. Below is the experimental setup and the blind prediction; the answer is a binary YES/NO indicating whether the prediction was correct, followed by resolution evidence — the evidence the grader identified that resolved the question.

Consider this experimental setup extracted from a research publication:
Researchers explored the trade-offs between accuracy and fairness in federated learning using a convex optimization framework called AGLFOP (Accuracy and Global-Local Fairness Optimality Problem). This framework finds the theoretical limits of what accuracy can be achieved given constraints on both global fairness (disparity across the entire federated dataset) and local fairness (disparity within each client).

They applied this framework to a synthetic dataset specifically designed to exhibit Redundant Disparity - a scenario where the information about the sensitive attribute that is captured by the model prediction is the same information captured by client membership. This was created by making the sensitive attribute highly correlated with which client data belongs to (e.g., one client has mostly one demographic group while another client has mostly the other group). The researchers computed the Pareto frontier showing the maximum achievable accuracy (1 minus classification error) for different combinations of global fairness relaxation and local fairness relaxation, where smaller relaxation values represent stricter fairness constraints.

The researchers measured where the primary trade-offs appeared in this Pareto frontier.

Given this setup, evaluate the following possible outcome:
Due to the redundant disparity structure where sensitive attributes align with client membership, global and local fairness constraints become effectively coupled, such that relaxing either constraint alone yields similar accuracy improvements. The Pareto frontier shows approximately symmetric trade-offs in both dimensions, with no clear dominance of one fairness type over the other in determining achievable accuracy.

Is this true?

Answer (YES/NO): NO